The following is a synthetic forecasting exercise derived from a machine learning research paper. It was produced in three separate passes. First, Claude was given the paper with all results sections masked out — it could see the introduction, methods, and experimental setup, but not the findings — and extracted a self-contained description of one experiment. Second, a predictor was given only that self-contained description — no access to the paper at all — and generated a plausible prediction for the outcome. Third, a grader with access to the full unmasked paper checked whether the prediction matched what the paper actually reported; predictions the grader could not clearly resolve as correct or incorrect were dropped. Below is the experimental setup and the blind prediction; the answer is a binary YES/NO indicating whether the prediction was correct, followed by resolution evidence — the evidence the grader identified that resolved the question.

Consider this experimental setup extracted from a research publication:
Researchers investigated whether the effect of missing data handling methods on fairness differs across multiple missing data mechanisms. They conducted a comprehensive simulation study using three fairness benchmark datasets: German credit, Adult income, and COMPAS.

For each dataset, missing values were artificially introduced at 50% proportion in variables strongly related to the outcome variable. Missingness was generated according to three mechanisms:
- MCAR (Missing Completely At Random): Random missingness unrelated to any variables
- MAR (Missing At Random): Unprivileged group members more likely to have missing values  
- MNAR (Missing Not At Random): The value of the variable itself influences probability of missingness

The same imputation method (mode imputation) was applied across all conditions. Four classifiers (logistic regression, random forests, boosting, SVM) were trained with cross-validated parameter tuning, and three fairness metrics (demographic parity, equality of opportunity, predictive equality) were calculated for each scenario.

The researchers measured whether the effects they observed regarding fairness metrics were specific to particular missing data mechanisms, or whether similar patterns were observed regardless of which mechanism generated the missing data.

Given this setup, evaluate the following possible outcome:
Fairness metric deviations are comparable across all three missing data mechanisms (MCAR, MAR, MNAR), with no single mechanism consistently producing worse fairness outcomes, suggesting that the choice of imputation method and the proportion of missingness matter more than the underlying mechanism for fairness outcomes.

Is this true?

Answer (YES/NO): NO